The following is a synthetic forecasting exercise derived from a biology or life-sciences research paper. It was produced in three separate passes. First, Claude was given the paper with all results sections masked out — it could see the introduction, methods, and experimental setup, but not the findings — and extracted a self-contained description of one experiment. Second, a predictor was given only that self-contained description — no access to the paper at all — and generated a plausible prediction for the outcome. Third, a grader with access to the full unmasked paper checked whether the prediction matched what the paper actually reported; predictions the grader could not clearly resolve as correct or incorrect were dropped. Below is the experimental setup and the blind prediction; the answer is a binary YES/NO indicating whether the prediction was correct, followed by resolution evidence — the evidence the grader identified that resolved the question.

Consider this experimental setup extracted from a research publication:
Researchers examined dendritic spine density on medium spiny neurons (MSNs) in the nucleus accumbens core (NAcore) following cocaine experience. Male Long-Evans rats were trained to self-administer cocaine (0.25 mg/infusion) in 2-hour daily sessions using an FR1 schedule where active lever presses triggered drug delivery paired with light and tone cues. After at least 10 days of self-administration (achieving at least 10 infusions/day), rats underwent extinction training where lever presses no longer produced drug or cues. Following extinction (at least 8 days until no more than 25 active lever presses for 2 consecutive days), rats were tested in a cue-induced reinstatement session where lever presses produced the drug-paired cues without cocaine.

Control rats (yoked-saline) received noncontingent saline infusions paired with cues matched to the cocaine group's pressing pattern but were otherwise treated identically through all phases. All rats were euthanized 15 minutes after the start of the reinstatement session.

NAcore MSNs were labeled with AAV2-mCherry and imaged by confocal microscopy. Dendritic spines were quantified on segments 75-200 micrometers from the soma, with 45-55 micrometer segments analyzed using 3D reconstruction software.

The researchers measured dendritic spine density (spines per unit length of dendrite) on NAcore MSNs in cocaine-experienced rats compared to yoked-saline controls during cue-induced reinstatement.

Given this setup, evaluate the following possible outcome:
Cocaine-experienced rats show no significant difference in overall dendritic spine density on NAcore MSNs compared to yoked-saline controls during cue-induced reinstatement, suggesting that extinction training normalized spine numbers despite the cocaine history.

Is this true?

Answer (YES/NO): NO